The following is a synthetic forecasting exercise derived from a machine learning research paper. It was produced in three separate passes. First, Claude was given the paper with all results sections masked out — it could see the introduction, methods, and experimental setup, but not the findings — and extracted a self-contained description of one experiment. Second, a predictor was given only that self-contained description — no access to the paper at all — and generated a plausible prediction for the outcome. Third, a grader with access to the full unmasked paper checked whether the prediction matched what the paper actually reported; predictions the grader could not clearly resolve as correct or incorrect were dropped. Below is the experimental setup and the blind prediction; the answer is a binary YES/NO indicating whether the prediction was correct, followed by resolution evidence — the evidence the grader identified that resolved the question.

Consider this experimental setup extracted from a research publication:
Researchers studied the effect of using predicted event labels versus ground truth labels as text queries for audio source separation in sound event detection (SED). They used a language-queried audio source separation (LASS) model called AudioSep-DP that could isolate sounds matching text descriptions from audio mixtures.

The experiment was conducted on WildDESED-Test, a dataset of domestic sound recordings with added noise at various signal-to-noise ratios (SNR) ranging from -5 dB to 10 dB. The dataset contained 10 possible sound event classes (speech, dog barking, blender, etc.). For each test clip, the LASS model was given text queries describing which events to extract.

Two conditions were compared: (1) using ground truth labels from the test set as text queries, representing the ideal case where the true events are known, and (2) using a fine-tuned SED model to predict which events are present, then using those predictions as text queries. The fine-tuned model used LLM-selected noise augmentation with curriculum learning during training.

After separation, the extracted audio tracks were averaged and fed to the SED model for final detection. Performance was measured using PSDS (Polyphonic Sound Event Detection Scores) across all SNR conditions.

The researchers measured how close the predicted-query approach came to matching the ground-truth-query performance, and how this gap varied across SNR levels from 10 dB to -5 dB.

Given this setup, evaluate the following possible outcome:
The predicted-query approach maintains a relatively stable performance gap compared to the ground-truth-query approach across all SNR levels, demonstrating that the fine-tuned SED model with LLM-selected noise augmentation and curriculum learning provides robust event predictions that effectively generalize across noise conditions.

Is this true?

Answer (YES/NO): NO